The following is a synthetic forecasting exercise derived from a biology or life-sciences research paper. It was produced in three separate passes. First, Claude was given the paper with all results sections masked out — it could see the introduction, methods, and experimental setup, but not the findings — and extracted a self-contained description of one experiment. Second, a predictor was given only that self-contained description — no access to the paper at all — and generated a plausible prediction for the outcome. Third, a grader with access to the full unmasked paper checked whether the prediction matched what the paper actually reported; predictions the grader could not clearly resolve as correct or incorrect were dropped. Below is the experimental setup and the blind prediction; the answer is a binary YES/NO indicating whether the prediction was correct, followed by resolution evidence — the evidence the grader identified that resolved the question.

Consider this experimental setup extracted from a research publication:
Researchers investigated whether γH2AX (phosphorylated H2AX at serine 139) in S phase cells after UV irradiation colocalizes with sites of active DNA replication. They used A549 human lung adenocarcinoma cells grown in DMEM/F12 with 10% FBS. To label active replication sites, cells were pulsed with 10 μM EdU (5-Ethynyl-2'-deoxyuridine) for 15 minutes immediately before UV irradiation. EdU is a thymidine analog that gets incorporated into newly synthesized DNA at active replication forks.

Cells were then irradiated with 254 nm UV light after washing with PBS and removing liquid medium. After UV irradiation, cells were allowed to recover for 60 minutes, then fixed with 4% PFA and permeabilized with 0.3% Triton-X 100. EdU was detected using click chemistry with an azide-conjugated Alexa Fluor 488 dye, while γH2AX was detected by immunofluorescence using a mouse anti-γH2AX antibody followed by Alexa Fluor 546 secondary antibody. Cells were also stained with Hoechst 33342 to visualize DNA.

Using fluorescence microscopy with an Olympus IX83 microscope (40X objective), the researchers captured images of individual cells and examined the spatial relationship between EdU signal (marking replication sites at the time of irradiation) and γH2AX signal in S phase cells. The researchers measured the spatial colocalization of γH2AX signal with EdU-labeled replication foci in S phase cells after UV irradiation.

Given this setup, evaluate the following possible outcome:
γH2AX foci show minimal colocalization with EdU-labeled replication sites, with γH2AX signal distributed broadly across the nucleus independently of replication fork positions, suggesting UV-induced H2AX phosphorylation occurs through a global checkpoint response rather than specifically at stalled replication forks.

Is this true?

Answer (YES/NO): NO